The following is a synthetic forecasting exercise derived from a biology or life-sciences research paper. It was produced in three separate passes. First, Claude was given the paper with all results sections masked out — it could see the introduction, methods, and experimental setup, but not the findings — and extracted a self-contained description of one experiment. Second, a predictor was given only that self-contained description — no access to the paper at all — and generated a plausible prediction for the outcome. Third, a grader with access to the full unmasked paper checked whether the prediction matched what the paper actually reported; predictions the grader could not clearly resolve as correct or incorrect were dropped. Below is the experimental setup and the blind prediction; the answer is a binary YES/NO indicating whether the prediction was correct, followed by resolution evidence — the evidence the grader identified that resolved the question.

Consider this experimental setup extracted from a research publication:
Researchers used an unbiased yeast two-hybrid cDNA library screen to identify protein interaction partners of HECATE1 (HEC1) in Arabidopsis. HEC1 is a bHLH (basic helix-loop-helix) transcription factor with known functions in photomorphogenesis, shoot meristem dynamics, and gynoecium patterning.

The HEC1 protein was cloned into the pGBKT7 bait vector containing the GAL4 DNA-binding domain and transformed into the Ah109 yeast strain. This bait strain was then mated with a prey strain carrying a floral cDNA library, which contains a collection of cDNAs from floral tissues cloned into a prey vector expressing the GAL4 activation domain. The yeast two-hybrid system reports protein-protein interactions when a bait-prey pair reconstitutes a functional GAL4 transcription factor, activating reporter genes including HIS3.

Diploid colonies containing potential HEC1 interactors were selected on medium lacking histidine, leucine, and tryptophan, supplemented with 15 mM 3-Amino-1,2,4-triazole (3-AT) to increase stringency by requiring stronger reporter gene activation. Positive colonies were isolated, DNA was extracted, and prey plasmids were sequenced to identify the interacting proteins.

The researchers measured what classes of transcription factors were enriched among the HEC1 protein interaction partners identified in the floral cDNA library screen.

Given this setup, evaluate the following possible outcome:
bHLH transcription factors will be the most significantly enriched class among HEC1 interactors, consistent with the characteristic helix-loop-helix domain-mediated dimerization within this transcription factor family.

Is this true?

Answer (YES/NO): YES